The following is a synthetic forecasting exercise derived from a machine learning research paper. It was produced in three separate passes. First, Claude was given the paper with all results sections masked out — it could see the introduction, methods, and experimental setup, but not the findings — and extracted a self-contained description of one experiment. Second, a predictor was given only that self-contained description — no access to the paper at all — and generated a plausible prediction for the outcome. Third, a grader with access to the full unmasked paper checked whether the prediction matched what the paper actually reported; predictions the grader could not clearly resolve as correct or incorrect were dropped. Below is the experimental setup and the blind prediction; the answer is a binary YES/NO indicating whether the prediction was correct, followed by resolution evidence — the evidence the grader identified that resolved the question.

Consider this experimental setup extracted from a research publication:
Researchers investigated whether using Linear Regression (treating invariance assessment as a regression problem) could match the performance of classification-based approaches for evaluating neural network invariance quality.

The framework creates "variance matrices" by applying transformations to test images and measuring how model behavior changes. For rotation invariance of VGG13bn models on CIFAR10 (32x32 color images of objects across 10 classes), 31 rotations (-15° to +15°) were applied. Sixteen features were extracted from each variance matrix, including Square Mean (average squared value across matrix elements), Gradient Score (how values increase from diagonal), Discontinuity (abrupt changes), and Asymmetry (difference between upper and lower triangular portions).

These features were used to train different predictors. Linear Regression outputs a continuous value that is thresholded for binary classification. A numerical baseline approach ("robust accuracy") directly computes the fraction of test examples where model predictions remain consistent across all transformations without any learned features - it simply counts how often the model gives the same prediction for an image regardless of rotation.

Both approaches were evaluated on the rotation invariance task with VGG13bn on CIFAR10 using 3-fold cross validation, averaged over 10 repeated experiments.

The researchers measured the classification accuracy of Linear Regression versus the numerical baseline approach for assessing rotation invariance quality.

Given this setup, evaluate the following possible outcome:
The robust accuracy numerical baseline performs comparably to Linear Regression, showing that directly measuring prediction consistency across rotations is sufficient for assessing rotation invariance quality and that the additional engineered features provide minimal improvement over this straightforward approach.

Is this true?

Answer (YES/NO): NO